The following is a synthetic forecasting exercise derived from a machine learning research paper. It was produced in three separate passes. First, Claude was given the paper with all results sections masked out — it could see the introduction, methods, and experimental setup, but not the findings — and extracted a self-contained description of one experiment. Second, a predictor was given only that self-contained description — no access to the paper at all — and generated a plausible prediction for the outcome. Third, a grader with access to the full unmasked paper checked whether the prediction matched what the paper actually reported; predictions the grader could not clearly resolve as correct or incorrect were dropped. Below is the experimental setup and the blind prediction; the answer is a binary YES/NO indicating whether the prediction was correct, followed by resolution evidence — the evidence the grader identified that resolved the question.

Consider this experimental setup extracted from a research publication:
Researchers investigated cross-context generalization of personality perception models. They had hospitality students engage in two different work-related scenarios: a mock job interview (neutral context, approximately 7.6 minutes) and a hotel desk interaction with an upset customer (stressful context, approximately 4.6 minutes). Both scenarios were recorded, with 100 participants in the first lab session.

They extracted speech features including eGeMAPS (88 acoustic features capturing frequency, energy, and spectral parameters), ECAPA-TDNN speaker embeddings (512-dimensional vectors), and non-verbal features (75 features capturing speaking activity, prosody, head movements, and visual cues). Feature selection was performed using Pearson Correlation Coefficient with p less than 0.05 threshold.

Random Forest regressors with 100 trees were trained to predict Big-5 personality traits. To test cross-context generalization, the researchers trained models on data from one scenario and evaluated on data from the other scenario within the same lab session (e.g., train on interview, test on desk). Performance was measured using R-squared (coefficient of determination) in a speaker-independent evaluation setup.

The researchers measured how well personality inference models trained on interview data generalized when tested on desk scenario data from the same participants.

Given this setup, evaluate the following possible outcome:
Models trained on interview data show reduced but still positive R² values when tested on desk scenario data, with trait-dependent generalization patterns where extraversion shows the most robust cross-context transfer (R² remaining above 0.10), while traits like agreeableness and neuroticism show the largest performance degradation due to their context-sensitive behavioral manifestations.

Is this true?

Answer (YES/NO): NO